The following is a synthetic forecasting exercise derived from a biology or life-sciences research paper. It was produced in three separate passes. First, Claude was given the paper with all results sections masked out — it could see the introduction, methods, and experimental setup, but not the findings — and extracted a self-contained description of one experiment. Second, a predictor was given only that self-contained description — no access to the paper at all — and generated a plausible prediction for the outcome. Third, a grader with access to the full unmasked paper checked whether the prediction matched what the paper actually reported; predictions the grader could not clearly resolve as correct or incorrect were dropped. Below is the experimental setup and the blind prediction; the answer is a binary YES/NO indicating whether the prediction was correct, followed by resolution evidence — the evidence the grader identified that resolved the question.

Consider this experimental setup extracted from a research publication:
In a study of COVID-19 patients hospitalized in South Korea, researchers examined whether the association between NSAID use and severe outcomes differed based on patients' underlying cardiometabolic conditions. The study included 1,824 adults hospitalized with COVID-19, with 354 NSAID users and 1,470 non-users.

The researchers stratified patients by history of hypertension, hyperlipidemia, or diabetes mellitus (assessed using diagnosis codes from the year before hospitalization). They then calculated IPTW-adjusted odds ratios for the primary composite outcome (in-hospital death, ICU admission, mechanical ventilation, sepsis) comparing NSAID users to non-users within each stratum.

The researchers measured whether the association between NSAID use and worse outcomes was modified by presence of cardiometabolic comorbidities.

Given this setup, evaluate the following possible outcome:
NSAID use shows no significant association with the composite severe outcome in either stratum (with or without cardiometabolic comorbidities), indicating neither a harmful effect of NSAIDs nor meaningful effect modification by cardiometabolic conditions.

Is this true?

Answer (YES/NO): NO